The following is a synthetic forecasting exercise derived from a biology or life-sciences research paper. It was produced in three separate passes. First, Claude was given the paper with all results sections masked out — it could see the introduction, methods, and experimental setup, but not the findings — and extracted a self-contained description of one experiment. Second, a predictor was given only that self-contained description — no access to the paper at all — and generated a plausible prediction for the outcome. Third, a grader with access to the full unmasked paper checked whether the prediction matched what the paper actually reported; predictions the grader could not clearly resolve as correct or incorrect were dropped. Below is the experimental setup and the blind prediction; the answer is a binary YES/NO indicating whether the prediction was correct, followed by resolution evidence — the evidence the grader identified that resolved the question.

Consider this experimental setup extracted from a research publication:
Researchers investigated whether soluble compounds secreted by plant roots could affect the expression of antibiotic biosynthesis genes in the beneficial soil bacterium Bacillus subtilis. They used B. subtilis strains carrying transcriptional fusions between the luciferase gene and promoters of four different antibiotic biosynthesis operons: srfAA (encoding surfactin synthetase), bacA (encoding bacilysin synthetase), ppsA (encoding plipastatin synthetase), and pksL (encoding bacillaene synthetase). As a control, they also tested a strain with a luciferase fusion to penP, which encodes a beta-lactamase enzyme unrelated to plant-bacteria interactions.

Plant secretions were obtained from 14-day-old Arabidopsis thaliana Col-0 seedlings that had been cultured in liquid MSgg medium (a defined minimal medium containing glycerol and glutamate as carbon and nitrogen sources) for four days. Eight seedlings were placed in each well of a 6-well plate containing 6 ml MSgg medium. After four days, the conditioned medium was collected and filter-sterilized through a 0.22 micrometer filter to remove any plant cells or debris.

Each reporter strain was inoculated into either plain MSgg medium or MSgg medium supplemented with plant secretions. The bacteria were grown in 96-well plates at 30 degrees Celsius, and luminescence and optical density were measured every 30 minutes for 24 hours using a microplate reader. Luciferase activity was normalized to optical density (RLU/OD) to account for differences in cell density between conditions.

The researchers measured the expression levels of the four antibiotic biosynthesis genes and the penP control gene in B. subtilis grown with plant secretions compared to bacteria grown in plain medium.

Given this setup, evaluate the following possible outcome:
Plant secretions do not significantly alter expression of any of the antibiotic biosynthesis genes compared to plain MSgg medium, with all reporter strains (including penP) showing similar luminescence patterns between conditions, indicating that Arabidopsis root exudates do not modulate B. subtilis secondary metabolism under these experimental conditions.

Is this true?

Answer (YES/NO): NO